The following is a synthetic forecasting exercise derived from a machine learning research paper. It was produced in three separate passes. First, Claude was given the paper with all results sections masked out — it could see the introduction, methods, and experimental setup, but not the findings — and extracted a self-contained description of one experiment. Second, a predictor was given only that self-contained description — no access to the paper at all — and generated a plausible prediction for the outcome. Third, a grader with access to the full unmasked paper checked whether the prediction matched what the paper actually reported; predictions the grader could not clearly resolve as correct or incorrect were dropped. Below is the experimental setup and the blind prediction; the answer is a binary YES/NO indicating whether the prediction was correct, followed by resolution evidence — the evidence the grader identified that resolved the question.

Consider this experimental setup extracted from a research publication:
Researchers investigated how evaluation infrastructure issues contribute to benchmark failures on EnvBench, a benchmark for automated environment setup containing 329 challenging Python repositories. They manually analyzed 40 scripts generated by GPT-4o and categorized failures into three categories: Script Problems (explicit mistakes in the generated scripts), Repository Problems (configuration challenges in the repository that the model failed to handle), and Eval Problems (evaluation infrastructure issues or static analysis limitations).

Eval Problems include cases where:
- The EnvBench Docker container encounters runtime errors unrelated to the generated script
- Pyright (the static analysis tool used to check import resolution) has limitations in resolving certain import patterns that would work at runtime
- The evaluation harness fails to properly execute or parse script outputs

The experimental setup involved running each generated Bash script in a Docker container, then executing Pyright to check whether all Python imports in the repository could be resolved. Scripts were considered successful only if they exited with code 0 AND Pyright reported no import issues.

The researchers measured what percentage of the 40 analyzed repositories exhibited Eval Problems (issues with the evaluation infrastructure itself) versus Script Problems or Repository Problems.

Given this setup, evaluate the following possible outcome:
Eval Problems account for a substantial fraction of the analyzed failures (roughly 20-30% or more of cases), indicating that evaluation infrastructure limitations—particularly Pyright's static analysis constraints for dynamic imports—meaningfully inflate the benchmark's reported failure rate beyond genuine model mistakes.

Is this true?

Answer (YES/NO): NO